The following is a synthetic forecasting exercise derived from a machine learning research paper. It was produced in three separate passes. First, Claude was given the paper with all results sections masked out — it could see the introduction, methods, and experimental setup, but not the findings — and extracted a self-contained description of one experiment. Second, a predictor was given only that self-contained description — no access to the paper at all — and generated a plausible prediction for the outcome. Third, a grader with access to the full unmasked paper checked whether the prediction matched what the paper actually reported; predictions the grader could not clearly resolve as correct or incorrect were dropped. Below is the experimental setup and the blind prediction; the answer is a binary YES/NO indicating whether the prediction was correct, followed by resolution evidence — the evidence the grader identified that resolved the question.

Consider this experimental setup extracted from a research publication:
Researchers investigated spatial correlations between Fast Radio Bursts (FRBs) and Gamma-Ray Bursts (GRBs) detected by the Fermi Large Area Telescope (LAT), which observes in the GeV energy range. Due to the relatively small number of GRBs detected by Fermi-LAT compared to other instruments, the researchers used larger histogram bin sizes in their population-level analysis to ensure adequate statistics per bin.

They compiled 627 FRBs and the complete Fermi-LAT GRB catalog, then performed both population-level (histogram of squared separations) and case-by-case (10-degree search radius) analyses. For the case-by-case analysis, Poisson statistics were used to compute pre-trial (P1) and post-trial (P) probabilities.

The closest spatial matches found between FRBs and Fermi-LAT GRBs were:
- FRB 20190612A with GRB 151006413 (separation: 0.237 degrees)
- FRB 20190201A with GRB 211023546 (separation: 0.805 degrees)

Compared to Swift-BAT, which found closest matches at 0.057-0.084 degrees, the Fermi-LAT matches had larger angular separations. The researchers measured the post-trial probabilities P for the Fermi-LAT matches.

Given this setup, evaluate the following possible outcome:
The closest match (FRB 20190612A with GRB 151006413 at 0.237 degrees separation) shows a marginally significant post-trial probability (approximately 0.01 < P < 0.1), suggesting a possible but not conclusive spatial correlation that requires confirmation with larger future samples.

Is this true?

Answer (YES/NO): NO